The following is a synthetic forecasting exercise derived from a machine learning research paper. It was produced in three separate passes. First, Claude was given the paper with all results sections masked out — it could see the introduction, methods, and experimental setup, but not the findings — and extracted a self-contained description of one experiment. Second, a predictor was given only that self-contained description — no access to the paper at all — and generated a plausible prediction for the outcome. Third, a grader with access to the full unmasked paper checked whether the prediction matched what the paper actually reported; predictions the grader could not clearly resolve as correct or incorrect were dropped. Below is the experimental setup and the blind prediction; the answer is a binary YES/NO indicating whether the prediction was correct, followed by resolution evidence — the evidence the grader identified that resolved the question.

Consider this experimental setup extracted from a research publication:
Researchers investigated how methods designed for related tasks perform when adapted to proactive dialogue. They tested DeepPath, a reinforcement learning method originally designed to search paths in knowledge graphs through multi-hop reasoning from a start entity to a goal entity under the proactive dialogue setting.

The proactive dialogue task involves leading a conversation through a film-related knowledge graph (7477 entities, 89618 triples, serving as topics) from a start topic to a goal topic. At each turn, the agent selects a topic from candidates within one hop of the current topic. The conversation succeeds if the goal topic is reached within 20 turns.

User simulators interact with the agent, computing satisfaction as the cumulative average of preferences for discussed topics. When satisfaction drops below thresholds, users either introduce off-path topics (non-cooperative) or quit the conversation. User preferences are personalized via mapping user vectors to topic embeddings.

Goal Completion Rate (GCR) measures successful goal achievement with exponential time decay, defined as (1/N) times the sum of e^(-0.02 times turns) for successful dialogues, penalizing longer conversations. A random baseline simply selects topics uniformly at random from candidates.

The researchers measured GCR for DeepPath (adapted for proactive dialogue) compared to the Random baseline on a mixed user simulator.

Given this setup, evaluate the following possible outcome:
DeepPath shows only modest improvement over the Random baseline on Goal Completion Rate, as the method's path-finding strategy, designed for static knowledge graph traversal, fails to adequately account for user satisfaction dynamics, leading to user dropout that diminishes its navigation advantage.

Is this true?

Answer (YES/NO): YES